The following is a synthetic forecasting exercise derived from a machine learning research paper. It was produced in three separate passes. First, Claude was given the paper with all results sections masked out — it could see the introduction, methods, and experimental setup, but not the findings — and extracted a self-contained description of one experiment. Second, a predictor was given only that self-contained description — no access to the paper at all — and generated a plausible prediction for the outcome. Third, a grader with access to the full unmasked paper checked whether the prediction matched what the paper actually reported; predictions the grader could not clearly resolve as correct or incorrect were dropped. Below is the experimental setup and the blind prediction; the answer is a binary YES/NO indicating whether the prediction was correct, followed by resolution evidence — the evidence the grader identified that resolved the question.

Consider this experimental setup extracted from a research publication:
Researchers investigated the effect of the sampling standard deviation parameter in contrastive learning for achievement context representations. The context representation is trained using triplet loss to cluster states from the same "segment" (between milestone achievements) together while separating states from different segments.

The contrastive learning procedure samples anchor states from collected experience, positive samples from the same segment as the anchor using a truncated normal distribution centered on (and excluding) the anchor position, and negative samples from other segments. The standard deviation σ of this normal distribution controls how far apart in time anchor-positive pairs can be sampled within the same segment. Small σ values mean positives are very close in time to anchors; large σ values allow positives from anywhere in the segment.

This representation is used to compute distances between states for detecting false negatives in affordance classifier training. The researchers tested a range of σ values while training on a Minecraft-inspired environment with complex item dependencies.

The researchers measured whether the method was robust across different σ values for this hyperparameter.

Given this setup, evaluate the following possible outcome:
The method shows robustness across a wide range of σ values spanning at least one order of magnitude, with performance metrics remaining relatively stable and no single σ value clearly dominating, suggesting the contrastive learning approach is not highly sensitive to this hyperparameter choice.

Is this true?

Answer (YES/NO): YES